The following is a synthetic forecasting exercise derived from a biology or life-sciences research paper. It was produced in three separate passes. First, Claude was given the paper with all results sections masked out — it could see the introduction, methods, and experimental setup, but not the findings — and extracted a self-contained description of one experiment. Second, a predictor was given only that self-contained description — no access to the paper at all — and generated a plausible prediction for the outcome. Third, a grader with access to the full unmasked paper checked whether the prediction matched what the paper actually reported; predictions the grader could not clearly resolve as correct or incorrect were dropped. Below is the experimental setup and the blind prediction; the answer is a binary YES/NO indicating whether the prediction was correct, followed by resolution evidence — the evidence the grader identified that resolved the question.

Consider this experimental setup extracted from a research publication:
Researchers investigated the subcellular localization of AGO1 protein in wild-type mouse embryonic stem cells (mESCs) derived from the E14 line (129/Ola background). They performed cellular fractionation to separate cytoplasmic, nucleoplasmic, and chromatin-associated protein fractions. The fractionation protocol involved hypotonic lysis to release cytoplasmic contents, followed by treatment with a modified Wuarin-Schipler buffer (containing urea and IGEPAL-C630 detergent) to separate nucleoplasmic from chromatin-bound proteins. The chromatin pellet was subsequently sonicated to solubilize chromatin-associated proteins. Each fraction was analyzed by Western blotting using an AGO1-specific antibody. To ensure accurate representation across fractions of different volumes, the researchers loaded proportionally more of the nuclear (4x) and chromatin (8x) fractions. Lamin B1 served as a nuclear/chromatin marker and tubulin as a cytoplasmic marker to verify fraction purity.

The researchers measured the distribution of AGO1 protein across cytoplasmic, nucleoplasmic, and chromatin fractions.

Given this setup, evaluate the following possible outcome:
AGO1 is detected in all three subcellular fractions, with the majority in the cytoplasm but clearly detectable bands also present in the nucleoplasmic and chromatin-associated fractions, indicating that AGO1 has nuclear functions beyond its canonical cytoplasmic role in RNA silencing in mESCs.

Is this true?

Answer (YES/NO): YES